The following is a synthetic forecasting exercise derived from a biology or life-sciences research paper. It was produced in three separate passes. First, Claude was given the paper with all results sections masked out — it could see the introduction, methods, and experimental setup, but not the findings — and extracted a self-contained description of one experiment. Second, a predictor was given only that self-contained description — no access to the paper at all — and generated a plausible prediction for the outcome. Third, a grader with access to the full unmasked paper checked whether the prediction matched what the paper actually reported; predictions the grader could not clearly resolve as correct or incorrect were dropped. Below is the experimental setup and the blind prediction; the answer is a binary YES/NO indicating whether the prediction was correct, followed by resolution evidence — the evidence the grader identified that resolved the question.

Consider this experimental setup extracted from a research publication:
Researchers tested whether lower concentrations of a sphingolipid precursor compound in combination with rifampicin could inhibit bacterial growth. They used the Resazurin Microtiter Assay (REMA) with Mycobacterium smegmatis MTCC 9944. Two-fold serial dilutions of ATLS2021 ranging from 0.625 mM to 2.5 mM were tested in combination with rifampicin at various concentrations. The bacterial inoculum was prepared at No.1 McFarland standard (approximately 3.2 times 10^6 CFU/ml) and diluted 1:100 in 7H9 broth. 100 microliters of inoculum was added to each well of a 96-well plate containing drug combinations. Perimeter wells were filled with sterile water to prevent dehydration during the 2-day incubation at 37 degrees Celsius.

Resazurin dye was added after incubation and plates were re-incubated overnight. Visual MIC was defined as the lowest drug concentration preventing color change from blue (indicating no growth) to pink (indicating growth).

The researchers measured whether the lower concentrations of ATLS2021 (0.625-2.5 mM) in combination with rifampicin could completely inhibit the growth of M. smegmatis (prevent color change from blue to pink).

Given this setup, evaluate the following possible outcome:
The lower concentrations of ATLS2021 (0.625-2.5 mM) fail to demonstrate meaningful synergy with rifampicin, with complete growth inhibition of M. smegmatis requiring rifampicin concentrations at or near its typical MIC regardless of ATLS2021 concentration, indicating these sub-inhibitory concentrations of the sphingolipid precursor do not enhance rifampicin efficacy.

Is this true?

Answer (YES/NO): NO